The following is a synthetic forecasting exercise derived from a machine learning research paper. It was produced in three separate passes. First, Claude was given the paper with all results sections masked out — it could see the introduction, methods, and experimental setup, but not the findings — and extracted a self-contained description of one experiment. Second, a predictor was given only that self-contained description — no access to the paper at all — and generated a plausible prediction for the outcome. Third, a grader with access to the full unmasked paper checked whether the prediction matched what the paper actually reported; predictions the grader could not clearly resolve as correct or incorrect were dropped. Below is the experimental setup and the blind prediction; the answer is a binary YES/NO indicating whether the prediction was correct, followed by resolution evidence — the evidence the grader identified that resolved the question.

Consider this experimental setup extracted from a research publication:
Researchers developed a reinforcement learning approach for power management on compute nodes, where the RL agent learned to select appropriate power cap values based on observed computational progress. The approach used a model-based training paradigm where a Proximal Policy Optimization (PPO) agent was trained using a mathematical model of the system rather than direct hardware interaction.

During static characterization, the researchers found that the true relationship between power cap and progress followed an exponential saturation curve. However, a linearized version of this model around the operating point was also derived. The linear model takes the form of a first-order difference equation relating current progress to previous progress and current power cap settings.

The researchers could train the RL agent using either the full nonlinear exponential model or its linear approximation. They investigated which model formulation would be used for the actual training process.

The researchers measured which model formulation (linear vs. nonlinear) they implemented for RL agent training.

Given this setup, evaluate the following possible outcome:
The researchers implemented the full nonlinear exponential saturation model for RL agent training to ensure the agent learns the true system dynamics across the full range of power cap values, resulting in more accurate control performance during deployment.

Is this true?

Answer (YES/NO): NO